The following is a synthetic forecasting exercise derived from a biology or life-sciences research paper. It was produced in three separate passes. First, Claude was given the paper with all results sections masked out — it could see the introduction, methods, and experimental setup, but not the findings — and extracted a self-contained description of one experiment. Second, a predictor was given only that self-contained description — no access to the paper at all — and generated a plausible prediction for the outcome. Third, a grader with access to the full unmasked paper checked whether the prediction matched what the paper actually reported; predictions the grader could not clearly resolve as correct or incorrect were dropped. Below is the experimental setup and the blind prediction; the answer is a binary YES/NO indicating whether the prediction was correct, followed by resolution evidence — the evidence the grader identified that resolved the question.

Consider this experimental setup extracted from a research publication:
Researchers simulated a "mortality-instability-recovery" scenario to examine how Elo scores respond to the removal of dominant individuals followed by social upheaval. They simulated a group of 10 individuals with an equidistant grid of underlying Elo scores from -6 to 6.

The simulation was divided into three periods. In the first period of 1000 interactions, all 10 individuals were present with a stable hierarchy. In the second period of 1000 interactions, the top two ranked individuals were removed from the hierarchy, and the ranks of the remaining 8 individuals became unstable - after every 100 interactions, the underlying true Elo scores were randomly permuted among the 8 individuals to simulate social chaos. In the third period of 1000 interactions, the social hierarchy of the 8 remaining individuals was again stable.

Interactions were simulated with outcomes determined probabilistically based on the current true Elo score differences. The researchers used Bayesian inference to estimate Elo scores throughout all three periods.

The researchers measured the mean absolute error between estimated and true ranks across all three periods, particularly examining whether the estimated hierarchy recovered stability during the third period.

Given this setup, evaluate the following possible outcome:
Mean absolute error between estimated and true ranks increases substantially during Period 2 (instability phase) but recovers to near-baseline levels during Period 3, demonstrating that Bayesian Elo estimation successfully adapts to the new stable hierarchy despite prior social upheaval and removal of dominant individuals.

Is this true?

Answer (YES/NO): YES